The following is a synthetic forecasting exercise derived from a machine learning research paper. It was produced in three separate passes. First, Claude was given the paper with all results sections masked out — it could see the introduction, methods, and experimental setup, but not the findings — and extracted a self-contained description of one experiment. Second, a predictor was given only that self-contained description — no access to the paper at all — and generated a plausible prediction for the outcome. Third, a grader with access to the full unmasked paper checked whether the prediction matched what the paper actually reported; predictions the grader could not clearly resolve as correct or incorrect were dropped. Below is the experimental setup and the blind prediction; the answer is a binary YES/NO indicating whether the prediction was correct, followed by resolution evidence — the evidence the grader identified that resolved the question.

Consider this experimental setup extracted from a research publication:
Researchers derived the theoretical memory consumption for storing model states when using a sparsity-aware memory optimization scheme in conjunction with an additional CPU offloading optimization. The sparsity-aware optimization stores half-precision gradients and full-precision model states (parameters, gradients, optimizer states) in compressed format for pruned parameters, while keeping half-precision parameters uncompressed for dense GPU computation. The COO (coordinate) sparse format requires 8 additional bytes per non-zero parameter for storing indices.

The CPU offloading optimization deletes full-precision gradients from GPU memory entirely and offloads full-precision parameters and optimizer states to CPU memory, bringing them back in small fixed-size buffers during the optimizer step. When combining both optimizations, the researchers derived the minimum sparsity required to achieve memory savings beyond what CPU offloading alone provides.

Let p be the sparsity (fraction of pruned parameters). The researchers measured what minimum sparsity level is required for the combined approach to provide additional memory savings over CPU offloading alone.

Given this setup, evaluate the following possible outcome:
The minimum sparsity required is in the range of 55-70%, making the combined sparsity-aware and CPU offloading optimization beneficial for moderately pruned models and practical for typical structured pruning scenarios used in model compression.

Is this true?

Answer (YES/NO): YES